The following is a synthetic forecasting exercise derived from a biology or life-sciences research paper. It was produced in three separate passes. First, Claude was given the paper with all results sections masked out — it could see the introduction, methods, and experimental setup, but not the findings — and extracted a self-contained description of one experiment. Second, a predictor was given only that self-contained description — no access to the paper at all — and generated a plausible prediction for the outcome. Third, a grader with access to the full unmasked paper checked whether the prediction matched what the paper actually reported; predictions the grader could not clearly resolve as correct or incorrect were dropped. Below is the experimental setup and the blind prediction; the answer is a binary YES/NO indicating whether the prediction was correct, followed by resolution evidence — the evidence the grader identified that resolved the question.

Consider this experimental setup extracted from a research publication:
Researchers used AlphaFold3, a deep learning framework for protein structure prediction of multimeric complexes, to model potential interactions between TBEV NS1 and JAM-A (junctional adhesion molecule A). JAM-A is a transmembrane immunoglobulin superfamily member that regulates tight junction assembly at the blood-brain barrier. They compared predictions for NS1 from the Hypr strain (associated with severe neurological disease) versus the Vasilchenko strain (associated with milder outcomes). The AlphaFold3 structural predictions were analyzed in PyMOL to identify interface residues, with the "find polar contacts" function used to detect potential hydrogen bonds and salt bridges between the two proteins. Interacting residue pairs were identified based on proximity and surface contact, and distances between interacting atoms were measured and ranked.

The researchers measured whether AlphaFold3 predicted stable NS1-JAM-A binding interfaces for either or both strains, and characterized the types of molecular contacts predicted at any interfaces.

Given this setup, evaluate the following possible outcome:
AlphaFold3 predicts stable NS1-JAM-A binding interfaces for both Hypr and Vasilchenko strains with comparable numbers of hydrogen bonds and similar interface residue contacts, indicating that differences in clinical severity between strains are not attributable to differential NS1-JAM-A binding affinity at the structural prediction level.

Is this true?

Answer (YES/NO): YES